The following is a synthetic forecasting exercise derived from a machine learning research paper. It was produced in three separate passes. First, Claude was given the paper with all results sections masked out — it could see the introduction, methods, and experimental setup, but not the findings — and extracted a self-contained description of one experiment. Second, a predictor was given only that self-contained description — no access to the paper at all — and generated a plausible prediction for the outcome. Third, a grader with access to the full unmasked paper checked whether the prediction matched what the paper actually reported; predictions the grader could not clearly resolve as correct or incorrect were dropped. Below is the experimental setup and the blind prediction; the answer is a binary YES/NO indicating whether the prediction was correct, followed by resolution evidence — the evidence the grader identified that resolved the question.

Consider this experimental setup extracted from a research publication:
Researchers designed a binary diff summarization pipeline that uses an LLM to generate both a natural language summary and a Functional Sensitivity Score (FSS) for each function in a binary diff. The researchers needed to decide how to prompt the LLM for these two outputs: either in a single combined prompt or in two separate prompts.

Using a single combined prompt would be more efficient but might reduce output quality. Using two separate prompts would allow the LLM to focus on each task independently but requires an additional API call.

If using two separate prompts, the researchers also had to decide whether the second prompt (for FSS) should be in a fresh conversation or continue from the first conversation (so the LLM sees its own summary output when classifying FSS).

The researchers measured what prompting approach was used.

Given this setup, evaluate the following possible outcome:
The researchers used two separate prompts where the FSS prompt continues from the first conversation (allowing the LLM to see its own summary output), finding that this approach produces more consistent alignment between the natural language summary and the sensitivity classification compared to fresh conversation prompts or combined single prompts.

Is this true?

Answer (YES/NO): NO